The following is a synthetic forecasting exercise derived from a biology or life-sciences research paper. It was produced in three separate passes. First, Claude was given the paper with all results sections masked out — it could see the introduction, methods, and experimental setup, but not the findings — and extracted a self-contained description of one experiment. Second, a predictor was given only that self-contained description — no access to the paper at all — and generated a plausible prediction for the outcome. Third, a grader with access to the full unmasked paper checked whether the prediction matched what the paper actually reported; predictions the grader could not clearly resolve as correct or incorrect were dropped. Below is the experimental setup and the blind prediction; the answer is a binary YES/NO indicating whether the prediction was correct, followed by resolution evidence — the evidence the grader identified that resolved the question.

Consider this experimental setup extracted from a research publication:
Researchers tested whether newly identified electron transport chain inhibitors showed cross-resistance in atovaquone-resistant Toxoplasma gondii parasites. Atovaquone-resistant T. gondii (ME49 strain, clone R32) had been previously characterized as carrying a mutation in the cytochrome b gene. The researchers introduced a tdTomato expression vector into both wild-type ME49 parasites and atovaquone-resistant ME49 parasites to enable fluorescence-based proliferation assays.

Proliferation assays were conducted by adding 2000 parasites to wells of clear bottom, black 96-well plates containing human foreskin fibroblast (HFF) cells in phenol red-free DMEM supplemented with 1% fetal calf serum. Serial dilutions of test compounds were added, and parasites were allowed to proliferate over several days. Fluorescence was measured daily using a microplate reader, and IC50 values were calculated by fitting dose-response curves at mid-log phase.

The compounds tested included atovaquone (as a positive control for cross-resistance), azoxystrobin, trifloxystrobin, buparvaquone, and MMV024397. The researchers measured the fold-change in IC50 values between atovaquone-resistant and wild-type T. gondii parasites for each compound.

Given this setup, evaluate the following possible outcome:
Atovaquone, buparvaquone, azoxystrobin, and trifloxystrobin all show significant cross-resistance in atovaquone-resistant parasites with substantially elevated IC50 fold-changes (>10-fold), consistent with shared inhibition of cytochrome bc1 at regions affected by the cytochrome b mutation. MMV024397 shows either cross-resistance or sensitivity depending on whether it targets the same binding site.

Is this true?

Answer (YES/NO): NO